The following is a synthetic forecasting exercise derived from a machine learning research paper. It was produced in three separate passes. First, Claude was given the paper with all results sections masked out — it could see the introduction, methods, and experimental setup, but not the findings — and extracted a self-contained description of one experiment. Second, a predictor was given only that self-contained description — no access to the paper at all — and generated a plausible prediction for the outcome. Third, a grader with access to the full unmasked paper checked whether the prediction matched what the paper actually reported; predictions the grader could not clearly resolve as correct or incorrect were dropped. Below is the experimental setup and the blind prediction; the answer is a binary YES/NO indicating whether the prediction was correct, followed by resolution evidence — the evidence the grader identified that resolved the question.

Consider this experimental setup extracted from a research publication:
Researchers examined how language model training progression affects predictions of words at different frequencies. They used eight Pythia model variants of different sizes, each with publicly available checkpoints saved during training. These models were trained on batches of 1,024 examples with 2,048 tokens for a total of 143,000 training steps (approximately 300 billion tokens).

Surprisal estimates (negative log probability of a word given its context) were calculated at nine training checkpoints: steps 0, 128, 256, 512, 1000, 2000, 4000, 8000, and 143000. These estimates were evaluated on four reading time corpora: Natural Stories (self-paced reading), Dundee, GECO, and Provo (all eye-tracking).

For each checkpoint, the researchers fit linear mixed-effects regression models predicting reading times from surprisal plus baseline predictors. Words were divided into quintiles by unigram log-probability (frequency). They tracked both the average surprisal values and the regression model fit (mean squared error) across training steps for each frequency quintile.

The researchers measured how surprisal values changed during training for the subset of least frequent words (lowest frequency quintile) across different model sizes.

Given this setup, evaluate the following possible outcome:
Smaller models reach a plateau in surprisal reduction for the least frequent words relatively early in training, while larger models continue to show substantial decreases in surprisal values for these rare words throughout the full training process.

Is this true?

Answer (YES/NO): YES